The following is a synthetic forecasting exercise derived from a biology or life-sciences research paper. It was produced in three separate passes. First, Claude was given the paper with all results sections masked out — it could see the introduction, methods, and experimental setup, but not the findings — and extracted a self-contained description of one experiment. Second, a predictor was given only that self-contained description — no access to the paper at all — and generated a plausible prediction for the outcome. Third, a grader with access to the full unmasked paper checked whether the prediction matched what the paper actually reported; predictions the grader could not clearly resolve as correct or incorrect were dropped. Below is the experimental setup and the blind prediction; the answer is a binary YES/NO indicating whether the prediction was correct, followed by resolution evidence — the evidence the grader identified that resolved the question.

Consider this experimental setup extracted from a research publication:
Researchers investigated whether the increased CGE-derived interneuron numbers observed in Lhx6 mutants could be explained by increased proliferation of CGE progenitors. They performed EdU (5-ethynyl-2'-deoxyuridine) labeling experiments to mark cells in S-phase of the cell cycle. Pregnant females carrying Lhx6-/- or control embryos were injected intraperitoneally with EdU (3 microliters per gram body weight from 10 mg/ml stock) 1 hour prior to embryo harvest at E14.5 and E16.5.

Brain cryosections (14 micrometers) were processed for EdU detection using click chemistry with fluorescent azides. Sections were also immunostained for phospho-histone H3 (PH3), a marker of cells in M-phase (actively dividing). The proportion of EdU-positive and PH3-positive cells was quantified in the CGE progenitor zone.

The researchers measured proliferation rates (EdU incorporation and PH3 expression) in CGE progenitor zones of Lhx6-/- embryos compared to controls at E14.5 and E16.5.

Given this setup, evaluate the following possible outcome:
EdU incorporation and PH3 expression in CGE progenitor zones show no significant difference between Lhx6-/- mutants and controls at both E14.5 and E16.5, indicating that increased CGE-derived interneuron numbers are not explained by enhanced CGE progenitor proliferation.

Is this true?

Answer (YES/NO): YES